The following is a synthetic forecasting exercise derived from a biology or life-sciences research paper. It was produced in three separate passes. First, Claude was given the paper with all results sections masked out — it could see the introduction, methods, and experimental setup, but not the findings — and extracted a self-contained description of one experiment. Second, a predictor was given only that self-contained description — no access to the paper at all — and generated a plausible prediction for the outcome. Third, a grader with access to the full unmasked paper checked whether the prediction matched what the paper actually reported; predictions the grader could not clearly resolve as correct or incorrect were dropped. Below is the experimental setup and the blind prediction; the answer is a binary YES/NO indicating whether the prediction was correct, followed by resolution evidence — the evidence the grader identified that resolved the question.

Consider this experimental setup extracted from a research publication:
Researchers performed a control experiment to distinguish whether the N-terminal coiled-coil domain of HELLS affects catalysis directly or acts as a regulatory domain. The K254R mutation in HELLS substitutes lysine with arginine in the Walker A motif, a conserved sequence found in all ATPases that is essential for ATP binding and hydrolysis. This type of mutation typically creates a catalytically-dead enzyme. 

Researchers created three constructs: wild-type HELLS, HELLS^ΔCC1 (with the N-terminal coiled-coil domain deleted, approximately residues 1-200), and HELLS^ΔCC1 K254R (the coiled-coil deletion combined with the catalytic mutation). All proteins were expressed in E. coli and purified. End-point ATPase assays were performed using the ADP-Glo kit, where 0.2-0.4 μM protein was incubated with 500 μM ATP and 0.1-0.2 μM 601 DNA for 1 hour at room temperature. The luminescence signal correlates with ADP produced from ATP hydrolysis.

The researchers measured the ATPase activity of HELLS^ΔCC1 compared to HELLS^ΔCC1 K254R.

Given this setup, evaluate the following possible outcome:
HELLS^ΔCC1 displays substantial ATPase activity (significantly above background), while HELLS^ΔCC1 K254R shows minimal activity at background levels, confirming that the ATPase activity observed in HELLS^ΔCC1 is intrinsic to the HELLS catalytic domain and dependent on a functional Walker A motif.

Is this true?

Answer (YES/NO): YES